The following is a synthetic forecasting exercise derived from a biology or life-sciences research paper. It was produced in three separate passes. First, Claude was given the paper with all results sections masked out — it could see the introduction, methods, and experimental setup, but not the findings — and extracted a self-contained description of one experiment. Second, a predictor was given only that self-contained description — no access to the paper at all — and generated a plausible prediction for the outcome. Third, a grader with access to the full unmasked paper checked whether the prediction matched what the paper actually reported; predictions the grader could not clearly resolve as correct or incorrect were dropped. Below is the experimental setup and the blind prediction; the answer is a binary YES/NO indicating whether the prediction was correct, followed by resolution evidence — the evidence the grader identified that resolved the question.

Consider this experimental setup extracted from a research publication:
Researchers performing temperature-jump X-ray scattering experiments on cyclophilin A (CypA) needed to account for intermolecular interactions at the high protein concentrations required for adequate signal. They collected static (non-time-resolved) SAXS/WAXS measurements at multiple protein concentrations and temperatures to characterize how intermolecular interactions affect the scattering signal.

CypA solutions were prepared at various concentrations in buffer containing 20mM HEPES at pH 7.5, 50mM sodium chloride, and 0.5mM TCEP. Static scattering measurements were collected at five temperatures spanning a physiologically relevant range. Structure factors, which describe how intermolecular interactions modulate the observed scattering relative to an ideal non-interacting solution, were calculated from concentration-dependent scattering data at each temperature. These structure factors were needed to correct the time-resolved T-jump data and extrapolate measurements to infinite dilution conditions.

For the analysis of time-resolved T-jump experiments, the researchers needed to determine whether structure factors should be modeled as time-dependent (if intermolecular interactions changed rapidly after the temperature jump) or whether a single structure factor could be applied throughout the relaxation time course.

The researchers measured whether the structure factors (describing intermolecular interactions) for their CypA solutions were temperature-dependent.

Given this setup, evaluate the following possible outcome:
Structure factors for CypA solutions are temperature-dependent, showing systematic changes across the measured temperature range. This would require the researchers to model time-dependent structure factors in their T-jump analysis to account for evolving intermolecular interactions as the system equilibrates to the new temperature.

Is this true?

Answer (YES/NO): NO